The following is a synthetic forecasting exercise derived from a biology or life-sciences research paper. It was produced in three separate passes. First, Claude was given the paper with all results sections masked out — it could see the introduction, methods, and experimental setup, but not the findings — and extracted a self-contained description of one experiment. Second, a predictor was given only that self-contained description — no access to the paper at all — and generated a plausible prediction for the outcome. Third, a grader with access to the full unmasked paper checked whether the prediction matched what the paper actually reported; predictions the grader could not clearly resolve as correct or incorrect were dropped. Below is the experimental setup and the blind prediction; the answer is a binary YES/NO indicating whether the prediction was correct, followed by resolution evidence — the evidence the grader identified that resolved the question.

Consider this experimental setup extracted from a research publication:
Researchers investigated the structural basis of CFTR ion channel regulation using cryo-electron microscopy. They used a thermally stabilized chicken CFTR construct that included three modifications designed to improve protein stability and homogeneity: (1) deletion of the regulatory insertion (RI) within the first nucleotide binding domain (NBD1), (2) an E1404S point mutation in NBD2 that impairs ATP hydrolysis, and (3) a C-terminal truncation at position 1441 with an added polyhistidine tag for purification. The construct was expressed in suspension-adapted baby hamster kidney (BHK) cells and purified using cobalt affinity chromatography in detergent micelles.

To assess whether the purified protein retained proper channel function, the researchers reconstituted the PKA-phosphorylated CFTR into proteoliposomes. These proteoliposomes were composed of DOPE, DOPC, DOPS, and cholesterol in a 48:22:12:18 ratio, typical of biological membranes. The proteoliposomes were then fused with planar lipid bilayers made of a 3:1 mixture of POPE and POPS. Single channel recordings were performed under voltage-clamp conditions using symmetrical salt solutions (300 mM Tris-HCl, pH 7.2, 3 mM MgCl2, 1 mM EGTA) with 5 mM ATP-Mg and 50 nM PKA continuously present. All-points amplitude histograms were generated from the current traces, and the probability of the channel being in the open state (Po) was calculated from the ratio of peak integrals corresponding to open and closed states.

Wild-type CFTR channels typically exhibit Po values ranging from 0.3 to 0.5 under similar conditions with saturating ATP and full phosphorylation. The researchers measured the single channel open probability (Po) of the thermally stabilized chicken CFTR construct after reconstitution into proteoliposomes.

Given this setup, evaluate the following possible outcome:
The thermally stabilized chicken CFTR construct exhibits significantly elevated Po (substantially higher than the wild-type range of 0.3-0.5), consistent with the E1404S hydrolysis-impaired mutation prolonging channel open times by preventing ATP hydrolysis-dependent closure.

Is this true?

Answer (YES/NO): YES